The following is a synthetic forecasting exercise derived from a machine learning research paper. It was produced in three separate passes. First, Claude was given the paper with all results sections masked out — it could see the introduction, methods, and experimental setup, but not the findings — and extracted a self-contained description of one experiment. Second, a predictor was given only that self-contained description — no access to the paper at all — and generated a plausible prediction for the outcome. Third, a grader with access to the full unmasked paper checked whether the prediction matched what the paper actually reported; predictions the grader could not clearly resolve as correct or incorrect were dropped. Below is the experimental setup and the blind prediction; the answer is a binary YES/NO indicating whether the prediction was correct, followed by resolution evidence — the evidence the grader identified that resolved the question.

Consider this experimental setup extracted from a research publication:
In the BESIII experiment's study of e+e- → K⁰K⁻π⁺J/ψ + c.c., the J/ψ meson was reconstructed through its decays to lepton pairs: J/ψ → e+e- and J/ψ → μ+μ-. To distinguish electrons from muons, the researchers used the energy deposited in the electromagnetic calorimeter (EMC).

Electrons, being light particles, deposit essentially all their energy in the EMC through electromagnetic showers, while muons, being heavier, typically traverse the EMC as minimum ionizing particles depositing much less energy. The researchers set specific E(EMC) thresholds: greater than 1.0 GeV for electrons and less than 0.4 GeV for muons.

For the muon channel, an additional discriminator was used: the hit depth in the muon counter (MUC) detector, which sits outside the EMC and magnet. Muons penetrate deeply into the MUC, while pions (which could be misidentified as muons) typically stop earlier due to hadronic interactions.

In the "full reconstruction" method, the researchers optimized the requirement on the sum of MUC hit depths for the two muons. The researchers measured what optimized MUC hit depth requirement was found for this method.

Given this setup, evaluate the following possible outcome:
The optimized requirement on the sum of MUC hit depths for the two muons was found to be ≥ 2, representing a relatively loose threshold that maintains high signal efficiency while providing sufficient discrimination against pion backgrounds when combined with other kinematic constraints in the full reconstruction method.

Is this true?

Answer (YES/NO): NO